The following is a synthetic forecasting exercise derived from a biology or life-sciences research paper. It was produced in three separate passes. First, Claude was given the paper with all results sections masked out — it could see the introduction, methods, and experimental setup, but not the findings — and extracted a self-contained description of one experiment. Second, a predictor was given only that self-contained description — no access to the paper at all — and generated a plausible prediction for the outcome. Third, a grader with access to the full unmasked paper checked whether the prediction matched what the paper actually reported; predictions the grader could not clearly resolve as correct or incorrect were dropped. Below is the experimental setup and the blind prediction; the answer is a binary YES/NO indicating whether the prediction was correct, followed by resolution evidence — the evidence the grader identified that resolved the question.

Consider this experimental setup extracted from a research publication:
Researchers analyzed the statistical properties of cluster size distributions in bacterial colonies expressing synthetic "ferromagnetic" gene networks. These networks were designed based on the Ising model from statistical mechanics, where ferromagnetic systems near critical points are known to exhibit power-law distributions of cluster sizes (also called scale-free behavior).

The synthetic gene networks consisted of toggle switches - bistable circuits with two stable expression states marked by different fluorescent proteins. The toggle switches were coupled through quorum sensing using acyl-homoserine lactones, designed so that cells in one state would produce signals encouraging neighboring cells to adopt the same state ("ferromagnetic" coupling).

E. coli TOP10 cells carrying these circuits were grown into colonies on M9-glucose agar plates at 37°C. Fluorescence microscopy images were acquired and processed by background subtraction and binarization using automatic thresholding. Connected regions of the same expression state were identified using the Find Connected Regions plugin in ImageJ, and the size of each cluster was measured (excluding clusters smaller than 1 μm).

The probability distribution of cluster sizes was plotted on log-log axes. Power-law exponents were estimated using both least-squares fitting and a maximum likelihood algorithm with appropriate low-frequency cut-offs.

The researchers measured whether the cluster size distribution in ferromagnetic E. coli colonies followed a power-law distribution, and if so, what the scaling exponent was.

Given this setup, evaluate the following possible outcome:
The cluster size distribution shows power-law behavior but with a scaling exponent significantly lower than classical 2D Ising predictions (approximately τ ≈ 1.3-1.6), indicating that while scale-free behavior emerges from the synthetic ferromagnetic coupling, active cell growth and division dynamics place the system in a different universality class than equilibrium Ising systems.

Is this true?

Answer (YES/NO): NO